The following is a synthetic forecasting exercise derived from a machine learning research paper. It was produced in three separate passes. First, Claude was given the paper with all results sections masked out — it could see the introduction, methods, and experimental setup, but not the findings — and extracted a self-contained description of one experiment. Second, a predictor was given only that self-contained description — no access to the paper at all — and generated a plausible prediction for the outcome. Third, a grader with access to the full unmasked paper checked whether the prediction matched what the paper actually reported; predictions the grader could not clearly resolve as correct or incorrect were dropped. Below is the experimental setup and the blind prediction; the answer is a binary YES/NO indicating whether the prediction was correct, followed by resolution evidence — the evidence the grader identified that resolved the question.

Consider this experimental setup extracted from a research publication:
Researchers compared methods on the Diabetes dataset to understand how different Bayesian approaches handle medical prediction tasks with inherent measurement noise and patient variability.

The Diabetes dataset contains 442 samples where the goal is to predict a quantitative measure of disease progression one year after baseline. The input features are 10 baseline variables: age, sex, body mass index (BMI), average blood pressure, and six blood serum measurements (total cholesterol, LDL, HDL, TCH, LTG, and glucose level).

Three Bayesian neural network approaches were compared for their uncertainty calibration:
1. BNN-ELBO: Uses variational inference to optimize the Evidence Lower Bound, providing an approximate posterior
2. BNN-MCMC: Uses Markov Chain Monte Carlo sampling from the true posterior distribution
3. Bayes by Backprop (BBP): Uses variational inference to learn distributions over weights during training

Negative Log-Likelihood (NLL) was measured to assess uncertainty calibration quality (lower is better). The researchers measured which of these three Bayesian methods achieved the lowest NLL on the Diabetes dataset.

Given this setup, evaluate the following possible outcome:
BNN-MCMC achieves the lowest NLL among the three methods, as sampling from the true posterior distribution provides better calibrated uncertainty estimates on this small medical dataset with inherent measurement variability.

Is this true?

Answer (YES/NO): YES